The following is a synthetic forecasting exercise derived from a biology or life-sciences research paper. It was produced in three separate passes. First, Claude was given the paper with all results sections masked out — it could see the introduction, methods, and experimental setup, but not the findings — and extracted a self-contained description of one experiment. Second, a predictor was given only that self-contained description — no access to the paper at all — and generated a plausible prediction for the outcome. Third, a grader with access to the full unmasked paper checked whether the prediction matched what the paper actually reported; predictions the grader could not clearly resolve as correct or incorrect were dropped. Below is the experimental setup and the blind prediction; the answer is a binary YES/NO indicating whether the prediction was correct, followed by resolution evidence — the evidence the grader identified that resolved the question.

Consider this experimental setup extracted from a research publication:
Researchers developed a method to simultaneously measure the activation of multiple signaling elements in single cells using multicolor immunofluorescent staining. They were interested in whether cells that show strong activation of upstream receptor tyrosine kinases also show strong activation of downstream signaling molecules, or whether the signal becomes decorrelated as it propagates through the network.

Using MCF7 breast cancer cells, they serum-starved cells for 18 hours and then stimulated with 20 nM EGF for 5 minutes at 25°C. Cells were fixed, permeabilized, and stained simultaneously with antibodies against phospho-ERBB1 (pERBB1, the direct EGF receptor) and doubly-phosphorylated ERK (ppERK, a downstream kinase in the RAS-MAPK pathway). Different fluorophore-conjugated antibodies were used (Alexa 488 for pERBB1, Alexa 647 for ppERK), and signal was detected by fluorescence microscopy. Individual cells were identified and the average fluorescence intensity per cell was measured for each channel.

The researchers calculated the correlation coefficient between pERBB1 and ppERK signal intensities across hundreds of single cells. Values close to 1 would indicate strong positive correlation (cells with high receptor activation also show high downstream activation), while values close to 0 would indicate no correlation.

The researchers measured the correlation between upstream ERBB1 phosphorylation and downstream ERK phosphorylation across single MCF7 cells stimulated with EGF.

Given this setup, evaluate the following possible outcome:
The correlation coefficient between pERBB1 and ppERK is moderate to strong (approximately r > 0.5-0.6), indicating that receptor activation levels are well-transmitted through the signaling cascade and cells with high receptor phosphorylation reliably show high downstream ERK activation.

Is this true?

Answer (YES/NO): NO